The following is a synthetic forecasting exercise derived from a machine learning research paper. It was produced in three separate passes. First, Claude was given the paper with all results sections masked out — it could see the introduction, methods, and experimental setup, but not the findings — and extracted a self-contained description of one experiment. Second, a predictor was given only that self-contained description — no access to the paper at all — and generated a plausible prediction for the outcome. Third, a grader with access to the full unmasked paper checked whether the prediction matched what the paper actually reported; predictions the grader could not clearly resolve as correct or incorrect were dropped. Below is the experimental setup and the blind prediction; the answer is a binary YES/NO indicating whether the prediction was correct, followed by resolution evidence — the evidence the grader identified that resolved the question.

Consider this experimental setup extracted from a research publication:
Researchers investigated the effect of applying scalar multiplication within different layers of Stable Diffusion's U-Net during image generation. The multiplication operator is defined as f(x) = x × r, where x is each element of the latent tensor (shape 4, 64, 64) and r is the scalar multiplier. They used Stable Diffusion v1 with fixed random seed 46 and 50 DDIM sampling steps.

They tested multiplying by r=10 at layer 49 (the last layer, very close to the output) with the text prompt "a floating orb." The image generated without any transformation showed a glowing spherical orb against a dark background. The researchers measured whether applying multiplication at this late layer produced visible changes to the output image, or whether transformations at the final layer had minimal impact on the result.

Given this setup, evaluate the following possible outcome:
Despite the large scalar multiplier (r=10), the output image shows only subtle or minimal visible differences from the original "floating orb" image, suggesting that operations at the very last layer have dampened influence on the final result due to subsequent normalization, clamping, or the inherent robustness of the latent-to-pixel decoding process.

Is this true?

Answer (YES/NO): NO